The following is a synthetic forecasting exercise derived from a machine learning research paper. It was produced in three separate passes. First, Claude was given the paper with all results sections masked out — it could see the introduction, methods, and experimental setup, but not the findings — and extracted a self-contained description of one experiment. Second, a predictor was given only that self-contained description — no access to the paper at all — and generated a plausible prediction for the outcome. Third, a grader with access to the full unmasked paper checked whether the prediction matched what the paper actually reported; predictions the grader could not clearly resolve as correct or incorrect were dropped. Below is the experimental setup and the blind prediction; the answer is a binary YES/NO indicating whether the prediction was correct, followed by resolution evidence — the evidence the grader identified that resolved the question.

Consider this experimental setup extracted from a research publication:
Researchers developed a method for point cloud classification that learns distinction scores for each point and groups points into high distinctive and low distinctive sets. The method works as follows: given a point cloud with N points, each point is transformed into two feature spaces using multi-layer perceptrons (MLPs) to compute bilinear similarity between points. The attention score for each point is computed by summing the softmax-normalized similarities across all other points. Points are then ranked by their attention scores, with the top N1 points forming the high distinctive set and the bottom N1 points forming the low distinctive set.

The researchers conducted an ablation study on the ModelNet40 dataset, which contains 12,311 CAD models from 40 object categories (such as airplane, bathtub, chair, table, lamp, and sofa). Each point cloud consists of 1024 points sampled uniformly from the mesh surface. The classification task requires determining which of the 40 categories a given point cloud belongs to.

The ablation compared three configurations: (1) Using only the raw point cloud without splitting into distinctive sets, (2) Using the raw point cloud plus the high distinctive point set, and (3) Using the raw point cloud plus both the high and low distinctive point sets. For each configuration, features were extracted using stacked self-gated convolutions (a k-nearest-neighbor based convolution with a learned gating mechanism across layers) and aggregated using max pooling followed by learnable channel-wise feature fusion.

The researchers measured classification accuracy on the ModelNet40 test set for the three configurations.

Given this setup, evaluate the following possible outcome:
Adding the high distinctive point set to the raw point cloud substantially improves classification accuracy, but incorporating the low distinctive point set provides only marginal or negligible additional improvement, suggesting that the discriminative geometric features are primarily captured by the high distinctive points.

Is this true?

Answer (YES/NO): NO